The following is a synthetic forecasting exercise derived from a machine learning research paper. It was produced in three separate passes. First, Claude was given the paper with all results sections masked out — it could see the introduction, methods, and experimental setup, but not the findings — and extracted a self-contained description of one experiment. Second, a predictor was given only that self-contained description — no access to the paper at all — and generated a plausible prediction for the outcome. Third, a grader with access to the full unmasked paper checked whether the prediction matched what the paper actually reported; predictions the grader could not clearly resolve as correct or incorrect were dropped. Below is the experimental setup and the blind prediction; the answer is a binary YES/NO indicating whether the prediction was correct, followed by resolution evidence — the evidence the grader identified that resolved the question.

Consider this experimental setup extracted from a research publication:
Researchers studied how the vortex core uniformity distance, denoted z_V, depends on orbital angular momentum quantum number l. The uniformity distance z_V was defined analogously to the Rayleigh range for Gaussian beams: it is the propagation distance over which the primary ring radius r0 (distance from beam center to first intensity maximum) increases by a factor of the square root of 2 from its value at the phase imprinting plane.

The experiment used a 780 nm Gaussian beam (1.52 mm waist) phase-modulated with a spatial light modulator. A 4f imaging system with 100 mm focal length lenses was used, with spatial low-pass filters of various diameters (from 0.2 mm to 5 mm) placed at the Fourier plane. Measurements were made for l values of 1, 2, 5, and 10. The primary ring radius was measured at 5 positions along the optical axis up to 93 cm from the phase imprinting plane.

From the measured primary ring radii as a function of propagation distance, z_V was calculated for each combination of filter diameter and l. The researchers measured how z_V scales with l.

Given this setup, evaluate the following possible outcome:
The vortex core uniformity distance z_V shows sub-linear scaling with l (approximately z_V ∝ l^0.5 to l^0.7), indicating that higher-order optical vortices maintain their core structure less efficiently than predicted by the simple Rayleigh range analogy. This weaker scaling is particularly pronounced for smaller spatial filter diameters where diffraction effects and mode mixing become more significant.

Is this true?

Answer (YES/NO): NO